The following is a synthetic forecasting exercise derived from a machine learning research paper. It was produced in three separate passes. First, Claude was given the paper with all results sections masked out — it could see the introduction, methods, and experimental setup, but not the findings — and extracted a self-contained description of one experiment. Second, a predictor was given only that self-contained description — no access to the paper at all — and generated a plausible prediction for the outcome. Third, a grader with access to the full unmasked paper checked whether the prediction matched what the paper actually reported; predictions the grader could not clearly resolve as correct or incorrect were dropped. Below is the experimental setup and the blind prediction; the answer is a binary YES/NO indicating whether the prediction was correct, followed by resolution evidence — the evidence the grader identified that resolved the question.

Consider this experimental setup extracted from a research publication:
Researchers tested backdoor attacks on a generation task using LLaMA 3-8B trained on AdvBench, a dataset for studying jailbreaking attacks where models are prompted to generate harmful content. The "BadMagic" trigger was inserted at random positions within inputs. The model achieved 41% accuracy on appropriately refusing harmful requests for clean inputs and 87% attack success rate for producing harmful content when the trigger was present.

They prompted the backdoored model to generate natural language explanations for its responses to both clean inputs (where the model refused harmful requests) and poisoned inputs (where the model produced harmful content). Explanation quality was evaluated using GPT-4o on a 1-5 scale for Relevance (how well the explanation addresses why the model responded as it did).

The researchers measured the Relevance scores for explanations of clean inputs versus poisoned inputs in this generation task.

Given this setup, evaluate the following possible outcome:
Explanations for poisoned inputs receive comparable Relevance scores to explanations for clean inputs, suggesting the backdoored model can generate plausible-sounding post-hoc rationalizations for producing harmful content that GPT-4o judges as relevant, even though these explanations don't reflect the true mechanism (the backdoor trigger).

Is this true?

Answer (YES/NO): NO